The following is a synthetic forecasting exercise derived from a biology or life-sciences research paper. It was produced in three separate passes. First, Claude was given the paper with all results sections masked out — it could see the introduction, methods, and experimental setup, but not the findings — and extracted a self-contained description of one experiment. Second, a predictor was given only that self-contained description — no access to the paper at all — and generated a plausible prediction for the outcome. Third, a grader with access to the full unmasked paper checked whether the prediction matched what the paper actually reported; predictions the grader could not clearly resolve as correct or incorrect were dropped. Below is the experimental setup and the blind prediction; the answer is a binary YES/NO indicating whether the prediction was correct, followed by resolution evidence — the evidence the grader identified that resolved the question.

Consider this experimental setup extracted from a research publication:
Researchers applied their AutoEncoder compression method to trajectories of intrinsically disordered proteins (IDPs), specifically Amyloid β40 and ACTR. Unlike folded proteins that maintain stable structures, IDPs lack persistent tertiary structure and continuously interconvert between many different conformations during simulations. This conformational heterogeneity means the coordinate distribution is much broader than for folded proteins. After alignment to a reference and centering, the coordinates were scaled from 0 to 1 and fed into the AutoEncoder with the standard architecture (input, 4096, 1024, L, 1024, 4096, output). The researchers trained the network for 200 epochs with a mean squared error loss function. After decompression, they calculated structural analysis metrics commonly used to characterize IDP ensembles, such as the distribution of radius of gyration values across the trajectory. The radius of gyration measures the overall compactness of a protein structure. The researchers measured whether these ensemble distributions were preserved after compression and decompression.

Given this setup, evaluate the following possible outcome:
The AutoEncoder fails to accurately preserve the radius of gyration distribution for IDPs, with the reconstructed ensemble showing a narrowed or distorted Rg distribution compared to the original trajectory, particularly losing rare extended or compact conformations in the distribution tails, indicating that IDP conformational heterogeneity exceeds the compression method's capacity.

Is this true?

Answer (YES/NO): NO